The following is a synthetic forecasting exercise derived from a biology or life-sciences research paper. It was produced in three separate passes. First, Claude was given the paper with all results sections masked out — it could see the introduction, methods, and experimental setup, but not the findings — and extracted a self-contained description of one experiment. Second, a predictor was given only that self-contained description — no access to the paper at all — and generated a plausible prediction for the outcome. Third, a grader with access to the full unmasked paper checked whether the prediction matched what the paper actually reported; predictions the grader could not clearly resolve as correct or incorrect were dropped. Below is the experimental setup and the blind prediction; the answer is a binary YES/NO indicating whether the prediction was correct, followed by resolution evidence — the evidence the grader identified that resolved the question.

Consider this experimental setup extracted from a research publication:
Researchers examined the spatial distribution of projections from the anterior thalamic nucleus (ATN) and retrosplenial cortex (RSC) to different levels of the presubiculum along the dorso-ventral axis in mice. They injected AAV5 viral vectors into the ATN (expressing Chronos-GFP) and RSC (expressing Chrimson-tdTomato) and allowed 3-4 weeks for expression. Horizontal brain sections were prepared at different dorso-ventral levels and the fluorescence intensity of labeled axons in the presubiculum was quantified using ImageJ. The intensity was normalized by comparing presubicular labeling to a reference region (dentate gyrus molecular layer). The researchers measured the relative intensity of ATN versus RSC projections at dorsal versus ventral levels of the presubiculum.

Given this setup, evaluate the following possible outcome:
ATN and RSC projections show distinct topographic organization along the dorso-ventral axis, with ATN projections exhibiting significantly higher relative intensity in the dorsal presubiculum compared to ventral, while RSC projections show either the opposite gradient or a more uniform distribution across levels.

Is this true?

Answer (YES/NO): NO